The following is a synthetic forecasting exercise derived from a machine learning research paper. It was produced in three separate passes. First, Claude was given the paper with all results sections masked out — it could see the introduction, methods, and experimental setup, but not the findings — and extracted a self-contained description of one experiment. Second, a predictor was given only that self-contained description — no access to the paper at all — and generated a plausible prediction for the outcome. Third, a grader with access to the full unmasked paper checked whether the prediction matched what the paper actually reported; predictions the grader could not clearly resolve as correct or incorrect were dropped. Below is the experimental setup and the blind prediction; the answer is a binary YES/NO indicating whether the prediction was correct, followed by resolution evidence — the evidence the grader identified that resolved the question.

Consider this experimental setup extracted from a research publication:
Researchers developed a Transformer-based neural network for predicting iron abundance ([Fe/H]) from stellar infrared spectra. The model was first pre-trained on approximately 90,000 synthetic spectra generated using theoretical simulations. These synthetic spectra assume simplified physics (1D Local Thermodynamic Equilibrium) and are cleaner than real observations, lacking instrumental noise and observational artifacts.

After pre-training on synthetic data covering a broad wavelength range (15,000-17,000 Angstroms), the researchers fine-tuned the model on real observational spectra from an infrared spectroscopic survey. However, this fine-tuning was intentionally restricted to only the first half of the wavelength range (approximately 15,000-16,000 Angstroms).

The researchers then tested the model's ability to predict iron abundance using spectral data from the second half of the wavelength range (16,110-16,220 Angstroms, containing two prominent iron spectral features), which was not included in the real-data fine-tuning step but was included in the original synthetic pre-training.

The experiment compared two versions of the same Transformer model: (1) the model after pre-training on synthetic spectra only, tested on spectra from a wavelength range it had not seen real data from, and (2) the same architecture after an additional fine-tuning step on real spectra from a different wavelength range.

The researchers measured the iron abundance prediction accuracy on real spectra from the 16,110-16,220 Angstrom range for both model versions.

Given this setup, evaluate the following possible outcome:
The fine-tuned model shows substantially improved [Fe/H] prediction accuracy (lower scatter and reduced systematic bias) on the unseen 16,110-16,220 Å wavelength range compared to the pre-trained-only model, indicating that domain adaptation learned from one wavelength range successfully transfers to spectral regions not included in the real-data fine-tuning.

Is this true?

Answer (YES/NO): YES